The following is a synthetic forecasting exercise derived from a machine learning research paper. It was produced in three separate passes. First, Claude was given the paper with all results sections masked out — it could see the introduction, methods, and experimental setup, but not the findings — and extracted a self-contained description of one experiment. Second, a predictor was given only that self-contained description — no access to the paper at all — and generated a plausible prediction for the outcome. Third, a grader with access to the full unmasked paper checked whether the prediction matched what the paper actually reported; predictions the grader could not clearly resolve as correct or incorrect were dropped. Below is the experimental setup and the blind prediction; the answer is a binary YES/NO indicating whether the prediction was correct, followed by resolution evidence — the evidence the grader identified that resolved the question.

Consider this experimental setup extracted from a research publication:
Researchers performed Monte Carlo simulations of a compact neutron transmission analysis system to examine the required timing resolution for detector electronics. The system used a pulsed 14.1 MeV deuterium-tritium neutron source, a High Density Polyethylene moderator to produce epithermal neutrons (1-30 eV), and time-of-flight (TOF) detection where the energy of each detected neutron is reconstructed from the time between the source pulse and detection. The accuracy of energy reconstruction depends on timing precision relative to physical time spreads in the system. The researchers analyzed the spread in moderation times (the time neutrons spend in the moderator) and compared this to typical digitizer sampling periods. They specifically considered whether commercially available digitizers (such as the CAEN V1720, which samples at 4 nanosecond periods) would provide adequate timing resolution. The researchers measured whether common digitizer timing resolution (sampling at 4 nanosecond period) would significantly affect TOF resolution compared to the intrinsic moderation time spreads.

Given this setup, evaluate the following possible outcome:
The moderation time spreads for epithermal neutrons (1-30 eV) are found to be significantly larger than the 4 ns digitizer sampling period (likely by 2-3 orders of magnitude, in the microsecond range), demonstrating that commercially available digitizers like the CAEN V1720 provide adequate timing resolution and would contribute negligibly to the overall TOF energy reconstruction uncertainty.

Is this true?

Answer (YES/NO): YES